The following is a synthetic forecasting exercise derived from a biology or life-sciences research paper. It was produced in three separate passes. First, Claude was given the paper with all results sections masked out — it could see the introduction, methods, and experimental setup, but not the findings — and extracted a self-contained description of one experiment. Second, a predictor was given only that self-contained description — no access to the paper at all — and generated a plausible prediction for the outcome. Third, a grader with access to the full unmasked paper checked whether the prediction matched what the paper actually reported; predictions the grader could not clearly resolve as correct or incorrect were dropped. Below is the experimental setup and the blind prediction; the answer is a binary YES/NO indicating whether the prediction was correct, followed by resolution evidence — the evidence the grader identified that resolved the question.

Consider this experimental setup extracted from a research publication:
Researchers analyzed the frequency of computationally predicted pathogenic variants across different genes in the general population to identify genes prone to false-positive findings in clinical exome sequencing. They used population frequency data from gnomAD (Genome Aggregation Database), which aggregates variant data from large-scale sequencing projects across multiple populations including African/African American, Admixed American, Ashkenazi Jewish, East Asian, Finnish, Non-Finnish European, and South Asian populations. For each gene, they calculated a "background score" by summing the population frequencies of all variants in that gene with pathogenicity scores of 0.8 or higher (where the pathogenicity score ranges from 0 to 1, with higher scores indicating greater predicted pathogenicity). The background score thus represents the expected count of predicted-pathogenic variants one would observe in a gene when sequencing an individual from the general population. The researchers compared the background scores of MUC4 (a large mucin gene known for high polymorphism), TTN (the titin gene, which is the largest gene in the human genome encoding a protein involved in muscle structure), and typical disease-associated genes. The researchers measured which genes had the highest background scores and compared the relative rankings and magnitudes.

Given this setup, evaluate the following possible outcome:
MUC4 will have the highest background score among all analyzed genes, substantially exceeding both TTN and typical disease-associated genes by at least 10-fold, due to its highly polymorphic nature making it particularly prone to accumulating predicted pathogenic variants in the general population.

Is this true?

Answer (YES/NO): NO